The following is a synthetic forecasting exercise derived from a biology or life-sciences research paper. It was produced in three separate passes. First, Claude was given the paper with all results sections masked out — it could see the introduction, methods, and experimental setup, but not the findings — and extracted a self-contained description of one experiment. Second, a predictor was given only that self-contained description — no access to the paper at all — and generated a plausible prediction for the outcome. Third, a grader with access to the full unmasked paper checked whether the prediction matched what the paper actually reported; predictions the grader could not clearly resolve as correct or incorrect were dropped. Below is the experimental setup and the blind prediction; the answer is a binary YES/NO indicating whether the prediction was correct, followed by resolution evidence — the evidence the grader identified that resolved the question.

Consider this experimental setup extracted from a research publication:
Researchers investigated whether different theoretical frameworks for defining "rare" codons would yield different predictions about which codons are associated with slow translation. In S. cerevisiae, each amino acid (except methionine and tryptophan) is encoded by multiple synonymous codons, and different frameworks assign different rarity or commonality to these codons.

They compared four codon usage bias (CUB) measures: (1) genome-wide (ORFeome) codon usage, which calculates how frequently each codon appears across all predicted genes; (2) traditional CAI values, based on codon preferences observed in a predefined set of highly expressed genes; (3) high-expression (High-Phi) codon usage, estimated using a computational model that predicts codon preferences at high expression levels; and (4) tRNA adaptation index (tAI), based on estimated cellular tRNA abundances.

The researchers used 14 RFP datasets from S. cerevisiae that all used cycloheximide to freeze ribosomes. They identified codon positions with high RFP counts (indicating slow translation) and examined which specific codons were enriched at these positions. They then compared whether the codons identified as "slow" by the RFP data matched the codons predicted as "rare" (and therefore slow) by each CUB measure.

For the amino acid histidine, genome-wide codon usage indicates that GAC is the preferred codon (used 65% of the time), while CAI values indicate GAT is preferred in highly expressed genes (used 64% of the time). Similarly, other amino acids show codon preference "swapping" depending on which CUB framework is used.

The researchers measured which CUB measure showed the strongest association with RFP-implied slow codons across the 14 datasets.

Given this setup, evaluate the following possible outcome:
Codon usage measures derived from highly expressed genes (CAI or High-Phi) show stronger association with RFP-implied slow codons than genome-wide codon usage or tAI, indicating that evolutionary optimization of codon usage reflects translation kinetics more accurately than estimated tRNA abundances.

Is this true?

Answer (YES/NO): NO